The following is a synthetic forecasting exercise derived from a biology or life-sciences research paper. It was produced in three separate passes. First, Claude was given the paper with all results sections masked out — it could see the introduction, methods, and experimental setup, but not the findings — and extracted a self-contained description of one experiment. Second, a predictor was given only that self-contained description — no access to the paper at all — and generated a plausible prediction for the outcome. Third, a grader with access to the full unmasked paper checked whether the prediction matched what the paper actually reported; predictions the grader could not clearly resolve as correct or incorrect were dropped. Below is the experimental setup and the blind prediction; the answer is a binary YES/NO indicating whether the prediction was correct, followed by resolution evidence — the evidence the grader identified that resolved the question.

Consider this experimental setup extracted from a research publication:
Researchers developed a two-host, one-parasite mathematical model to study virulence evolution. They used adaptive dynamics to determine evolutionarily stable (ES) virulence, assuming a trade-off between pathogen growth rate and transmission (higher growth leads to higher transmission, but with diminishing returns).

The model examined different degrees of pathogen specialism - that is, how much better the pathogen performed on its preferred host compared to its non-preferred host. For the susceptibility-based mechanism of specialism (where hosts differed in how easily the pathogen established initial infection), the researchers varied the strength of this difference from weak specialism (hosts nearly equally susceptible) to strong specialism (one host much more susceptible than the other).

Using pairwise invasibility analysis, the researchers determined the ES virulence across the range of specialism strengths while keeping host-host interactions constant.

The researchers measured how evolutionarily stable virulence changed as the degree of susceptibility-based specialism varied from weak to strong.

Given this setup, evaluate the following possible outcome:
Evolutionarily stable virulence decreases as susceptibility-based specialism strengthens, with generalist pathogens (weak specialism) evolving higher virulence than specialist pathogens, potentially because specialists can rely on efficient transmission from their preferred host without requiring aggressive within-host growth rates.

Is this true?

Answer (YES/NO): NO